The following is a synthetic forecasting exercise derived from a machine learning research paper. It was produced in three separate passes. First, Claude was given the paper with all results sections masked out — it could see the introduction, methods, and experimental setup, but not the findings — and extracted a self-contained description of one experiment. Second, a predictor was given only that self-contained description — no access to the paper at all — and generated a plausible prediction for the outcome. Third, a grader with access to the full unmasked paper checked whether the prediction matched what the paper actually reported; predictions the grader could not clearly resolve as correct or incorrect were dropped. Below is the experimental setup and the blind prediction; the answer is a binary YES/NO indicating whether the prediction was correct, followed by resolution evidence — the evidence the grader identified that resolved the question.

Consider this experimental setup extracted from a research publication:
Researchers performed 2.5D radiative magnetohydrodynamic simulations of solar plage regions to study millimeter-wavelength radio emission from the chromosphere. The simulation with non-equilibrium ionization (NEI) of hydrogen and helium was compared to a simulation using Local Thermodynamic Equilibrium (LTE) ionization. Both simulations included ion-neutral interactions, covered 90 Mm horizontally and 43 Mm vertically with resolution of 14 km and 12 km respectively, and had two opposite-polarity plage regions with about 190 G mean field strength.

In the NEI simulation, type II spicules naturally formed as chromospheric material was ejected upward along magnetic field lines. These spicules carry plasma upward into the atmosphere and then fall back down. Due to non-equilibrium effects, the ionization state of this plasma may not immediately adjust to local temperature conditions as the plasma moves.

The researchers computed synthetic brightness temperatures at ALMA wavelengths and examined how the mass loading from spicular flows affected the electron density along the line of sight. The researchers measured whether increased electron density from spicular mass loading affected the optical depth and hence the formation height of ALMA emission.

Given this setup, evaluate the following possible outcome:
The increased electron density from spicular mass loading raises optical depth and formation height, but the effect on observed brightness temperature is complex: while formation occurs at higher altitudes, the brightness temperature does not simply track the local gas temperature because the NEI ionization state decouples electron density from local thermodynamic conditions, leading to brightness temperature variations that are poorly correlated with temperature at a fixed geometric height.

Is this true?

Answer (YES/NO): NO